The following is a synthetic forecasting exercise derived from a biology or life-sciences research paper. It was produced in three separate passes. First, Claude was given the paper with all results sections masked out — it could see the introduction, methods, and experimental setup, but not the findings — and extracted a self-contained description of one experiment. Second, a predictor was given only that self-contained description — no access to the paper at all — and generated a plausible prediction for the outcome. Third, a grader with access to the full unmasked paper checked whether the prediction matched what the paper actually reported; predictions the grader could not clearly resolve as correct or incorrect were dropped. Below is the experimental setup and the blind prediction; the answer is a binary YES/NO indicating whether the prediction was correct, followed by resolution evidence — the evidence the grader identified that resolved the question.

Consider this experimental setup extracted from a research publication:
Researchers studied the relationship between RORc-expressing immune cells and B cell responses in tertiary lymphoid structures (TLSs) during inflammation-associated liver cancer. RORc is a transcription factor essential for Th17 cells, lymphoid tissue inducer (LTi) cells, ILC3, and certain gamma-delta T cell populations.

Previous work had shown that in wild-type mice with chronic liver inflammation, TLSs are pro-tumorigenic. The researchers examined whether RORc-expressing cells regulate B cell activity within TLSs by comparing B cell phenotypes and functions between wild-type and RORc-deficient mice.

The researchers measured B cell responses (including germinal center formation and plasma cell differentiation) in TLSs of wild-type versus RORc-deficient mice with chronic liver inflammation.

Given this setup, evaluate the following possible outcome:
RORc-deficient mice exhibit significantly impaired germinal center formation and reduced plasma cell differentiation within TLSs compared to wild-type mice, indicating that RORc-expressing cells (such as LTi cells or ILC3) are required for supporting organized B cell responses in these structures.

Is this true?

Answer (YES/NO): NO